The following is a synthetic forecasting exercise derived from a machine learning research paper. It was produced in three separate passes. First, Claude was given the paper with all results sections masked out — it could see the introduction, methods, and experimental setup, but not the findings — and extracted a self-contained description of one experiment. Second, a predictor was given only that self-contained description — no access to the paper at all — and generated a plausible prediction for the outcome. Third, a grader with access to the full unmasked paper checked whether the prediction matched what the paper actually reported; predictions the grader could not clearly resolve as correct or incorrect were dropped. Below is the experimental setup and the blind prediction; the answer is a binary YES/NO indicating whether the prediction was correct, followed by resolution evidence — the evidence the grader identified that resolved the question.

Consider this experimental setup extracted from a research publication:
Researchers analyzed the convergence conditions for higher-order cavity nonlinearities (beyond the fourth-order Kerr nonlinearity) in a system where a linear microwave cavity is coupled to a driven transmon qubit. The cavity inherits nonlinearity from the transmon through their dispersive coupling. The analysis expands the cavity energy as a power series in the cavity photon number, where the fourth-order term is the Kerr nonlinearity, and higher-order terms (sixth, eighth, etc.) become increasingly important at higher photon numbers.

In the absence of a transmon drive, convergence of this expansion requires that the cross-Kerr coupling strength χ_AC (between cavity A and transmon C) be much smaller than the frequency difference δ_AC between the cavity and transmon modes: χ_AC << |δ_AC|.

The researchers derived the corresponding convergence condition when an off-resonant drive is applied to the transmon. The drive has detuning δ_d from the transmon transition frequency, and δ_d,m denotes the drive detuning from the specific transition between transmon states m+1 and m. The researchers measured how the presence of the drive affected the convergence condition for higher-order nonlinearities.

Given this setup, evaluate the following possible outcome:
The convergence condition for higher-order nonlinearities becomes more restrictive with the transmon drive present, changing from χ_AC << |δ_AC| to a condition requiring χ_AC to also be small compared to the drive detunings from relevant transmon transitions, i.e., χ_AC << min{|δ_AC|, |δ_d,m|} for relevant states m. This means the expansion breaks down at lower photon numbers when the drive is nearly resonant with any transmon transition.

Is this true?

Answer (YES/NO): NO